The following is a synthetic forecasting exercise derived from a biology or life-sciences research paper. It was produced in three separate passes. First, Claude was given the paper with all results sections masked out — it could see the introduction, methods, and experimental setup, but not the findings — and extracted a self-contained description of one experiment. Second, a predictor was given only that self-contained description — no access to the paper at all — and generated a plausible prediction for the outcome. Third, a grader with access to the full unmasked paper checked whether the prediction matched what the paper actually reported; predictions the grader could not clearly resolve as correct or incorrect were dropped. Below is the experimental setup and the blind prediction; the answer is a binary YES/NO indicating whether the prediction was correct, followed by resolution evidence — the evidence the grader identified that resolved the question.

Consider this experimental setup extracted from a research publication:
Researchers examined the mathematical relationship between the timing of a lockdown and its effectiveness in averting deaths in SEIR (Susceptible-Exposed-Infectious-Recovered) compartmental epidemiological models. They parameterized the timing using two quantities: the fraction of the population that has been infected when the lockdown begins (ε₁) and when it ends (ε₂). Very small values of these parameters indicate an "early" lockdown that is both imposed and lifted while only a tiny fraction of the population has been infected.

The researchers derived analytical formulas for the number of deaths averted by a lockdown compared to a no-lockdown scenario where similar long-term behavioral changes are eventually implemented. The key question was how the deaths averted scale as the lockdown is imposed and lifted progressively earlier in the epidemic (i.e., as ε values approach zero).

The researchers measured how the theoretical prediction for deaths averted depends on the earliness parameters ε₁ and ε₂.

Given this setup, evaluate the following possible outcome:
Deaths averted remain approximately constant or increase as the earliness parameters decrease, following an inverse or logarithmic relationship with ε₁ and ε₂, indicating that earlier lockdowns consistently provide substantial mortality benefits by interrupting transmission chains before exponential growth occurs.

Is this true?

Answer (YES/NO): NO